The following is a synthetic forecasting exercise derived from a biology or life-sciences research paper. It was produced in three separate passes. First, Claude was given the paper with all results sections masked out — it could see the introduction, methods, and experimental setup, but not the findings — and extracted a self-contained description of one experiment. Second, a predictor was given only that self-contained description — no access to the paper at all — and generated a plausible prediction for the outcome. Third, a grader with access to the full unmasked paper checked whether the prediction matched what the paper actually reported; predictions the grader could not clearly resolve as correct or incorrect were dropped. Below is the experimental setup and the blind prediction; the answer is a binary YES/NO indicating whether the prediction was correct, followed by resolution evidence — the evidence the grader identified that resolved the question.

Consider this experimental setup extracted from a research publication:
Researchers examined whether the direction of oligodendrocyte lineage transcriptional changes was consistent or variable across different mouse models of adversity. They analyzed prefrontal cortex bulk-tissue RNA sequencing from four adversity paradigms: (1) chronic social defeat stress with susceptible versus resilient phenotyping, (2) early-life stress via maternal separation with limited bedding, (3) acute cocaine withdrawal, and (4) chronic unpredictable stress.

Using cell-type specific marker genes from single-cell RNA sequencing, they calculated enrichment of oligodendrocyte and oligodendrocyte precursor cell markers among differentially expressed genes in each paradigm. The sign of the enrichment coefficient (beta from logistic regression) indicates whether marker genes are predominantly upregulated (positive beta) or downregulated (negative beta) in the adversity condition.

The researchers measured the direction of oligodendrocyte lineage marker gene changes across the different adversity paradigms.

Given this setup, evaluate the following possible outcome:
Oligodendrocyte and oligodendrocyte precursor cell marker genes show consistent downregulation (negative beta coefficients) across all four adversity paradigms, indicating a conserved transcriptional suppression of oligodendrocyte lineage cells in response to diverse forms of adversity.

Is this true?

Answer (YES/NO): NO